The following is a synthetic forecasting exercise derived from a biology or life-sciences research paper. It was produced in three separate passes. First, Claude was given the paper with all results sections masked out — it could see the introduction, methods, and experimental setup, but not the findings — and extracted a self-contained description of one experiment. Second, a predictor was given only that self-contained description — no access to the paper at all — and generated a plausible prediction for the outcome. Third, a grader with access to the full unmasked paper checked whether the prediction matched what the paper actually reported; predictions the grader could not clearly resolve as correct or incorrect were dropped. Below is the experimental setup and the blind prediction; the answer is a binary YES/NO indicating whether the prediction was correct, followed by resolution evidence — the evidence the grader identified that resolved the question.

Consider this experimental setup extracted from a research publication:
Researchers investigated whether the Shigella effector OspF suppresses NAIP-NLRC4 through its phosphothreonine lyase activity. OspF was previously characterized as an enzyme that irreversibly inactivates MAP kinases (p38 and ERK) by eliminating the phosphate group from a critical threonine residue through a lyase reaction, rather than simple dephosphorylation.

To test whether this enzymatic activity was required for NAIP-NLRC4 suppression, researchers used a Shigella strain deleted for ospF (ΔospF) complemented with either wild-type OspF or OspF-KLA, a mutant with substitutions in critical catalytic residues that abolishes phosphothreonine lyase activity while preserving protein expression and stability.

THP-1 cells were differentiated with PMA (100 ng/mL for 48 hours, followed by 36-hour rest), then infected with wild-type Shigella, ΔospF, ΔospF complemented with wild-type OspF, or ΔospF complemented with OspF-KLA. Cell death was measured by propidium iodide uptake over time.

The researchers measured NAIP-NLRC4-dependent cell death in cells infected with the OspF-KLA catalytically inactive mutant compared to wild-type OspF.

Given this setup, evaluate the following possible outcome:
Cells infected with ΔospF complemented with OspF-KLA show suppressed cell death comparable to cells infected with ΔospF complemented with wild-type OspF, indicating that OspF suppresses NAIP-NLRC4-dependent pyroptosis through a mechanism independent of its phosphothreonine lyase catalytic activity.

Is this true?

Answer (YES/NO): NO